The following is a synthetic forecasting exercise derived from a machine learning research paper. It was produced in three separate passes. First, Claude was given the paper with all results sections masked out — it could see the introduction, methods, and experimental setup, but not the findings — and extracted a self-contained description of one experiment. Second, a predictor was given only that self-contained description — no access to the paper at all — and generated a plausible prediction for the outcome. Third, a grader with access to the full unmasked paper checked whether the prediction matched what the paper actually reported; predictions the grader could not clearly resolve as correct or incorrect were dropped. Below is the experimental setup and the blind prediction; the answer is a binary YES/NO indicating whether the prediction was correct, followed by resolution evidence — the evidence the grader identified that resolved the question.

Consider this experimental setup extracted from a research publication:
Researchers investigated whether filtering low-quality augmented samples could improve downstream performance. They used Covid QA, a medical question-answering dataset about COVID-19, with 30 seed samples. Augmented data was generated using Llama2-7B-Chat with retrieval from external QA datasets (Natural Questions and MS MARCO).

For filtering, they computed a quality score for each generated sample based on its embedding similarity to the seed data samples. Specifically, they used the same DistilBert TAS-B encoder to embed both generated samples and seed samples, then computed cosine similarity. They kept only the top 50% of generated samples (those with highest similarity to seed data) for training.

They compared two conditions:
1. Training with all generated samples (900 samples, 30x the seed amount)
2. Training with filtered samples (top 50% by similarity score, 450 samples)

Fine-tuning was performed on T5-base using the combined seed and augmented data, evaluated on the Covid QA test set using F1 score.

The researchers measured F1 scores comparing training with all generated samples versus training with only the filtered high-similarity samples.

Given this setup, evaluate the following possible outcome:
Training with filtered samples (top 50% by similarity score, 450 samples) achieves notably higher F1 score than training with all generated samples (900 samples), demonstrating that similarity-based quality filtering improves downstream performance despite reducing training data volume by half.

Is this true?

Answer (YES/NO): NO